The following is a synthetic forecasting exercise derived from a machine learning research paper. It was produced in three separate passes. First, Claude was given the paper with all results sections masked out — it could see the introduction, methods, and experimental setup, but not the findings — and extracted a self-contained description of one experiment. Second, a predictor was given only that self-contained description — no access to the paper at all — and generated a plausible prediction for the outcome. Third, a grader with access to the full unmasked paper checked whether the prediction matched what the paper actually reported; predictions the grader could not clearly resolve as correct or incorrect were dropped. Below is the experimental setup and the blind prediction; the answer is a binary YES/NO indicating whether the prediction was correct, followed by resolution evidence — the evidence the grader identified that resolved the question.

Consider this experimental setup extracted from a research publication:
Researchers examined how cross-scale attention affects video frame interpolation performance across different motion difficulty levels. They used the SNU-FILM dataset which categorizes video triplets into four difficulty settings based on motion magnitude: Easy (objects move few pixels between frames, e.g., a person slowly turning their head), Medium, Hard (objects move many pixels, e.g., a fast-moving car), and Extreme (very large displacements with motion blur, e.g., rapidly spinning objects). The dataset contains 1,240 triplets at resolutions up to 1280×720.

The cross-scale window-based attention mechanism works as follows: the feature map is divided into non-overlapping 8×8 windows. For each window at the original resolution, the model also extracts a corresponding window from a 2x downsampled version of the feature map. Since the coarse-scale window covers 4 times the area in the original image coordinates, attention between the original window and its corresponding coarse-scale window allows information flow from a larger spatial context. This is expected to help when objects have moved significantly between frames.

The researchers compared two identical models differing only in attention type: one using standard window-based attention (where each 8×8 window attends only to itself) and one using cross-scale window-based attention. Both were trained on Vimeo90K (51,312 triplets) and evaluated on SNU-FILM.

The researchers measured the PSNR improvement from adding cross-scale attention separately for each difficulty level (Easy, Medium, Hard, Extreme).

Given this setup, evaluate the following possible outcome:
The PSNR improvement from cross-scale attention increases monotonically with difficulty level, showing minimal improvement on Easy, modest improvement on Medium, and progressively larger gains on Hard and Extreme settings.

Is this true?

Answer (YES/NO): NO